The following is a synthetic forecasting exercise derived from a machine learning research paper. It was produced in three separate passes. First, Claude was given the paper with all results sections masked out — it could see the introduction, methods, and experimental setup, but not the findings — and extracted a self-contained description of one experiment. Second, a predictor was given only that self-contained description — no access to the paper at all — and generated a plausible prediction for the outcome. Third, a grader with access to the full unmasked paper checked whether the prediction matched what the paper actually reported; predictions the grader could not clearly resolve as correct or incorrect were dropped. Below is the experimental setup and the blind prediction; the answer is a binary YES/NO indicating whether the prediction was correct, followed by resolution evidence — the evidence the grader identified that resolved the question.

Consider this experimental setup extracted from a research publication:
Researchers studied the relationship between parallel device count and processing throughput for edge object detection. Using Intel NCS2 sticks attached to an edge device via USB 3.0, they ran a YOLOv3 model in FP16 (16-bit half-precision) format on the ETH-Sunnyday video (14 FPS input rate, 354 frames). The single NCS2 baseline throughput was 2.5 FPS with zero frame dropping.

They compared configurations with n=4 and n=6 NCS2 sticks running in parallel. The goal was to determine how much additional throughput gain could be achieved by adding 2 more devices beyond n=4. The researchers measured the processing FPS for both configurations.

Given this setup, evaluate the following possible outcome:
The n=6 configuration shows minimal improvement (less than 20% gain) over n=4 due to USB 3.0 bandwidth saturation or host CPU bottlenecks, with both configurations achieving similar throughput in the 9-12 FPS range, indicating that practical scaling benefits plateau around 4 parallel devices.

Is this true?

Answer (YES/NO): NO